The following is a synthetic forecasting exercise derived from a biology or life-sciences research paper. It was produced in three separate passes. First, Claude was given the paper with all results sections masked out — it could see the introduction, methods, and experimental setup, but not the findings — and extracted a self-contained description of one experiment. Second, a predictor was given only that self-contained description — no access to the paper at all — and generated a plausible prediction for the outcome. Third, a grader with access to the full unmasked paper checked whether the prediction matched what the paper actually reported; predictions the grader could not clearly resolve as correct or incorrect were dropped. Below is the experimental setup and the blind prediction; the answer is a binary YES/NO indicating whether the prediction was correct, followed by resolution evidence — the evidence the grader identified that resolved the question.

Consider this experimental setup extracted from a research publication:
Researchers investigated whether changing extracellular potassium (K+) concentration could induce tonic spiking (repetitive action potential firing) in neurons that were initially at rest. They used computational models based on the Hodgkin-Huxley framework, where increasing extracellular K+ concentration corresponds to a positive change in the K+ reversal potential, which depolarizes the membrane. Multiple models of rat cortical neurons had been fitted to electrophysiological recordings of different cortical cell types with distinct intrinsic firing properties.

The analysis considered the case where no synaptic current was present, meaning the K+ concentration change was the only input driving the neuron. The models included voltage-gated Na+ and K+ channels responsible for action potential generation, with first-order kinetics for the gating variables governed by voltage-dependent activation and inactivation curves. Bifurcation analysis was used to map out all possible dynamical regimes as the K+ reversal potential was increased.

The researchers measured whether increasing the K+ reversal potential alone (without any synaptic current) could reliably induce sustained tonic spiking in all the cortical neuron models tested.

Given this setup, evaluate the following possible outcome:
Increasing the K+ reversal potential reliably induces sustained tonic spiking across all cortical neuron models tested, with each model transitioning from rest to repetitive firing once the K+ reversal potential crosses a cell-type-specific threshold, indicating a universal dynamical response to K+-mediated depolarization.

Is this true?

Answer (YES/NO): NO